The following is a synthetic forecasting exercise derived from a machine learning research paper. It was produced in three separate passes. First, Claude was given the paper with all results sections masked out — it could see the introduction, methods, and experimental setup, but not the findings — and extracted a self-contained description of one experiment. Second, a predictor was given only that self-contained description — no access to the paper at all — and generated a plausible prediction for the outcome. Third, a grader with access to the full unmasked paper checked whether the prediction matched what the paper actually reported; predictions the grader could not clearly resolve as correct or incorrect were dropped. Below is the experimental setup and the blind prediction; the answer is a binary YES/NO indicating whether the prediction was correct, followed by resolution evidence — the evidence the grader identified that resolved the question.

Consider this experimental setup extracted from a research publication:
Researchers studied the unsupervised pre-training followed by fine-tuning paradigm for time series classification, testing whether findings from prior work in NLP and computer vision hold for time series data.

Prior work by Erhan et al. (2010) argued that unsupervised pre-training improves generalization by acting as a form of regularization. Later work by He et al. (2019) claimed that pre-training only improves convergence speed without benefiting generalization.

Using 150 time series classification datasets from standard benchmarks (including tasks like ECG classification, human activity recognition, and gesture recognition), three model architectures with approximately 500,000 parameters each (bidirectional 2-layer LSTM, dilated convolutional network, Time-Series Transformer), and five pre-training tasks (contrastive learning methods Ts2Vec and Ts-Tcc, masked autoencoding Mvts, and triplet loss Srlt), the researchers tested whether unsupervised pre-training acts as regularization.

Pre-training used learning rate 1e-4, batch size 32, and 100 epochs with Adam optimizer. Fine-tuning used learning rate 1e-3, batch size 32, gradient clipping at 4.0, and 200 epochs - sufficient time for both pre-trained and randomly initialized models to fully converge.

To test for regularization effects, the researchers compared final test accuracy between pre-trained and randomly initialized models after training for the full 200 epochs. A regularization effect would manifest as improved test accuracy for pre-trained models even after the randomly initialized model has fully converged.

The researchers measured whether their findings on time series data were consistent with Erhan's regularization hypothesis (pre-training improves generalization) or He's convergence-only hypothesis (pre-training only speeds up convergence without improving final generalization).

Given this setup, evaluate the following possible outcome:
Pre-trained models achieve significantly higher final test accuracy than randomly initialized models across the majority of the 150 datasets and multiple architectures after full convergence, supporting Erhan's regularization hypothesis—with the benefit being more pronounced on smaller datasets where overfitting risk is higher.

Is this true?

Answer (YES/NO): NO